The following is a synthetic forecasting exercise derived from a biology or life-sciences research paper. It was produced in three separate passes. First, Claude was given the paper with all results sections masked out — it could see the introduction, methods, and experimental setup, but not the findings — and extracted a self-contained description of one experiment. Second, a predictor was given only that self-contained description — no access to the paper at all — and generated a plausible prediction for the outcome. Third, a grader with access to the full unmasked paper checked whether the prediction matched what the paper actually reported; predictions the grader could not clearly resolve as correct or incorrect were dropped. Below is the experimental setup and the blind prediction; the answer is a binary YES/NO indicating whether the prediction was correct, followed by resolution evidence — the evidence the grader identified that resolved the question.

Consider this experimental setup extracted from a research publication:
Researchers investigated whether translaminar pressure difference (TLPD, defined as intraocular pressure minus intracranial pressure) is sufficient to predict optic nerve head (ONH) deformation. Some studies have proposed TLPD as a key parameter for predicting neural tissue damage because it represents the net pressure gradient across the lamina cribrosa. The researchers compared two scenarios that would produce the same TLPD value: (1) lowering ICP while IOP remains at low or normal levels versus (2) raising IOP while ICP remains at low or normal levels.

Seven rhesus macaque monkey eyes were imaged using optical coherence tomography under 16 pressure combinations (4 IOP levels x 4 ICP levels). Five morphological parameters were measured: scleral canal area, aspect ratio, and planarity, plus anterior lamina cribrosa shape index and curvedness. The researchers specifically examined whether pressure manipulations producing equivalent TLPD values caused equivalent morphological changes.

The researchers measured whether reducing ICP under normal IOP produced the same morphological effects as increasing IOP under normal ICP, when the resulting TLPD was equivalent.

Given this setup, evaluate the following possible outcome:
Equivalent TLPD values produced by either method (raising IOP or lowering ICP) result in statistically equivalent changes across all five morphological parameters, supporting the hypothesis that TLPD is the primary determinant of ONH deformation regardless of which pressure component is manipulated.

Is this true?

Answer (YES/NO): NO